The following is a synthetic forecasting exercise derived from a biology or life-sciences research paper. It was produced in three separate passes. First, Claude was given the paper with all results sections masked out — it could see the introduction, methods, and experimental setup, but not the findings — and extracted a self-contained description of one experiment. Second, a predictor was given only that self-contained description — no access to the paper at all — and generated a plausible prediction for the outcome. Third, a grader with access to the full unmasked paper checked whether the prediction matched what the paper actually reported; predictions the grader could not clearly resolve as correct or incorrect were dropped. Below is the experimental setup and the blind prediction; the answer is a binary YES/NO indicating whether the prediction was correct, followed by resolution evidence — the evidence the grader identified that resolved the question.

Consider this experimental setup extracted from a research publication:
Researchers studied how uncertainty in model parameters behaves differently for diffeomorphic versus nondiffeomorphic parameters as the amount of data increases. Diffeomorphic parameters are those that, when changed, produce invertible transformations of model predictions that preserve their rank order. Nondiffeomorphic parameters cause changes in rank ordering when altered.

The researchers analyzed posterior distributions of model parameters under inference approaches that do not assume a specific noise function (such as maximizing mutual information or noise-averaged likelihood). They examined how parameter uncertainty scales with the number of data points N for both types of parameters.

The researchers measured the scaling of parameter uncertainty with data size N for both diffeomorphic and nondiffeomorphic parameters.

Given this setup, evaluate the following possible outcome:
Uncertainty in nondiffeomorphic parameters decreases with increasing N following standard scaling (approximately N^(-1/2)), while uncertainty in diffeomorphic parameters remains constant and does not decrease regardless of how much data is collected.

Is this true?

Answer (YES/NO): YES